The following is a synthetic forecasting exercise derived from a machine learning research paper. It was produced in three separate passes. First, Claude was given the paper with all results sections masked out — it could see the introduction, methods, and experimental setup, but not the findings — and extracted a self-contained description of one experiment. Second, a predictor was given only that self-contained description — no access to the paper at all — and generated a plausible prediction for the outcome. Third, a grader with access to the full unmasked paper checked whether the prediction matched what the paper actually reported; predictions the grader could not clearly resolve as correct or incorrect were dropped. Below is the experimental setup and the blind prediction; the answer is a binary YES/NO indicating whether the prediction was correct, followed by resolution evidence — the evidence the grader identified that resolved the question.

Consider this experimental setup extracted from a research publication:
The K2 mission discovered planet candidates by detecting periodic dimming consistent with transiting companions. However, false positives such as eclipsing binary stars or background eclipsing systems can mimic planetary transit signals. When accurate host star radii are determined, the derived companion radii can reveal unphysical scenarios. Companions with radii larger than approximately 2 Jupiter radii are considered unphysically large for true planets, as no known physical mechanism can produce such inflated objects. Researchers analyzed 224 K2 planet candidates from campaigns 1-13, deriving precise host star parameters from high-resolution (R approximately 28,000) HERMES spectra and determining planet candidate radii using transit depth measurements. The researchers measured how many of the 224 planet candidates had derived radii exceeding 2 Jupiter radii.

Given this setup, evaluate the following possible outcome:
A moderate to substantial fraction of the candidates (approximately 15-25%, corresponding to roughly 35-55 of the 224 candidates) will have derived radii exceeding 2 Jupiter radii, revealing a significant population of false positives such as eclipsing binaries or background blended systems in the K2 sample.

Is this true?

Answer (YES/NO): NO